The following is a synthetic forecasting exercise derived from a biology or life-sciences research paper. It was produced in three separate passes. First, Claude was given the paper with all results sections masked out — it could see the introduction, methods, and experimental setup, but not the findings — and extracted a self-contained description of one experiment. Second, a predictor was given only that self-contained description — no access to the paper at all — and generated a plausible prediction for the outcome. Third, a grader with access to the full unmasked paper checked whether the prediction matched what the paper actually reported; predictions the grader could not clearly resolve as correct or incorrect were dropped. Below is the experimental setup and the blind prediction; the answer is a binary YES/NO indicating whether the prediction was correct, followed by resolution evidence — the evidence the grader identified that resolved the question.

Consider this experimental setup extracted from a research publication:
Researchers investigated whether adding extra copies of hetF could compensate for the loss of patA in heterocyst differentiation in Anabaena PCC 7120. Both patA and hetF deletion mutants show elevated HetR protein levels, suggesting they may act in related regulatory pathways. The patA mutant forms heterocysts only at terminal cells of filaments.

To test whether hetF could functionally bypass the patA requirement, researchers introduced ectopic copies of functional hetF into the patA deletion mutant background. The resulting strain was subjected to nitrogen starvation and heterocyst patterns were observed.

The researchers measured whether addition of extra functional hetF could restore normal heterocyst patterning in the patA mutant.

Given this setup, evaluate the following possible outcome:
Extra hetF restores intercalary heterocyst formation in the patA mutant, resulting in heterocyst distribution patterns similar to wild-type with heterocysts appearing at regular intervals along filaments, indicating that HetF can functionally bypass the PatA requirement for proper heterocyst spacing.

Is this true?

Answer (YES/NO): YES